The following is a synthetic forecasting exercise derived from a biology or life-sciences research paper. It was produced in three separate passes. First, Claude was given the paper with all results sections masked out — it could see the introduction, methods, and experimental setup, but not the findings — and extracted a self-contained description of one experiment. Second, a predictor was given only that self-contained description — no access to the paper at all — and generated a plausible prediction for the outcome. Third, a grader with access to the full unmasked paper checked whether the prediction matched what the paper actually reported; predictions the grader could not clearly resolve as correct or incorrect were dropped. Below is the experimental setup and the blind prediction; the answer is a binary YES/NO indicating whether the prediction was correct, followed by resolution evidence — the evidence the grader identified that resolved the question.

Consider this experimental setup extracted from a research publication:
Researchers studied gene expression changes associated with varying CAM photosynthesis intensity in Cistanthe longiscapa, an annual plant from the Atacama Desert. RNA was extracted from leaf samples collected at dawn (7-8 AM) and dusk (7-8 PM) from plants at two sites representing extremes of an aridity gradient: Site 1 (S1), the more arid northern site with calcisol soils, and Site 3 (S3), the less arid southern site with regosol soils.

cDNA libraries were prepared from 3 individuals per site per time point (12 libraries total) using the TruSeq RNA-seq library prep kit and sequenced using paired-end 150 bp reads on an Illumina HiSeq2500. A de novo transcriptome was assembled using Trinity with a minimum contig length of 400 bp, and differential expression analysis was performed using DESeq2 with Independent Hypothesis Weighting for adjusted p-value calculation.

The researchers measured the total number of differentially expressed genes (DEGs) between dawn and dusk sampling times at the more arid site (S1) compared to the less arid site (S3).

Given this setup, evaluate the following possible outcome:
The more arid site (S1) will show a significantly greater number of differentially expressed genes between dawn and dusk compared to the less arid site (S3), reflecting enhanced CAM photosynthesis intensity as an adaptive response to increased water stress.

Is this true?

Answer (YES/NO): YES